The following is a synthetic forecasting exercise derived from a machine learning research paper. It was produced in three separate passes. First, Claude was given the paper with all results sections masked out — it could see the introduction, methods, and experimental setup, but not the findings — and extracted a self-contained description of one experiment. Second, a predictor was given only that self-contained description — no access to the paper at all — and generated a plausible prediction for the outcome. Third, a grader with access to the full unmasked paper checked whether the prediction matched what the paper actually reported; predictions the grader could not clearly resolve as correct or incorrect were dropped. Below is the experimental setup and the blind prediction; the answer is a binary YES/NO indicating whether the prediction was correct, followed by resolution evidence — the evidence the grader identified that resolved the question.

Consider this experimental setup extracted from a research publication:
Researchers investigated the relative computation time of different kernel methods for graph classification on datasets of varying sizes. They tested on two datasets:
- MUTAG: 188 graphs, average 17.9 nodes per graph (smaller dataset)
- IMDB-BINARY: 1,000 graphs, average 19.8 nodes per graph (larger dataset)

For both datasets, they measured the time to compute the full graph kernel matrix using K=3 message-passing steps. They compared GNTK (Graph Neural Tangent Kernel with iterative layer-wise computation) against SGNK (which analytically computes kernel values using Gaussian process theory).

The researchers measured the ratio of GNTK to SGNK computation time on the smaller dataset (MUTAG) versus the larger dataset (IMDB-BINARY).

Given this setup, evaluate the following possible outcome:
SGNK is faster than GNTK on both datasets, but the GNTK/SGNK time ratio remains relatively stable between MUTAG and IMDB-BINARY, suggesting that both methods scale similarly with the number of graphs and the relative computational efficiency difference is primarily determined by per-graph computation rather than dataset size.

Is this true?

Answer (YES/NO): NO